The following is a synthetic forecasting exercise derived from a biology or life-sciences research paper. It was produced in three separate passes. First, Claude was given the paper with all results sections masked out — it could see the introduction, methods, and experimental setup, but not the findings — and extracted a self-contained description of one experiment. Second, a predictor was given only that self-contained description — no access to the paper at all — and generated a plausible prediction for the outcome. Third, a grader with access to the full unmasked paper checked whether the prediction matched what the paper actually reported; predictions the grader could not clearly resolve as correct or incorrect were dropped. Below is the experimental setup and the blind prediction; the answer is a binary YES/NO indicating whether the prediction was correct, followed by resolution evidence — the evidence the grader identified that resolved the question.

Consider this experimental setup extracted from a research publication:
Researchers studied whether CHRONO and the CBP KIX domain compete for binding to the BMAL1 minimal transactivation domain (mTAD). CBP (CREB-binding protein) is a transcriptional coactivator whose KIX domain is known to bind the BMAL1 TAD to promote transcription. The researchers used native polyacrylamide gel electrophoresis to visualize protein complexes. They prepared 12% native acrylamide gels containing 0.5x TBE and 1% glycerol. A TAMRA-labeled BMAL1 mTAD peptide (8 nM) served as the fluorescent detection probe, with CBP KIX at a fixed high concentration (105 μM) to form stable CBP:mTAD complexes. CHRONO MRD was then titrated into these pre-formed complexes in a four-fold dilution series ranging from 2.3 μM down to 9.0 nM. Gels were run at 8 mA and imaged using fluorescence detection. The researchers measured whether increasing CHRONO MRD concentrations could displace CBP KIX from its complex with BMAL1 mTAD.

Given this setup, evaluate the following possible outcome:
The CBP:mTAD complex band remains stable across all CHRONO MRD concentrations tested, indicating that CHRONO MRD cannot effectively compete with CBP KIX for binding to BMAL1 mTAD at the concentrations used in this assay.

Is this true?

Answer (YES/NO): NO